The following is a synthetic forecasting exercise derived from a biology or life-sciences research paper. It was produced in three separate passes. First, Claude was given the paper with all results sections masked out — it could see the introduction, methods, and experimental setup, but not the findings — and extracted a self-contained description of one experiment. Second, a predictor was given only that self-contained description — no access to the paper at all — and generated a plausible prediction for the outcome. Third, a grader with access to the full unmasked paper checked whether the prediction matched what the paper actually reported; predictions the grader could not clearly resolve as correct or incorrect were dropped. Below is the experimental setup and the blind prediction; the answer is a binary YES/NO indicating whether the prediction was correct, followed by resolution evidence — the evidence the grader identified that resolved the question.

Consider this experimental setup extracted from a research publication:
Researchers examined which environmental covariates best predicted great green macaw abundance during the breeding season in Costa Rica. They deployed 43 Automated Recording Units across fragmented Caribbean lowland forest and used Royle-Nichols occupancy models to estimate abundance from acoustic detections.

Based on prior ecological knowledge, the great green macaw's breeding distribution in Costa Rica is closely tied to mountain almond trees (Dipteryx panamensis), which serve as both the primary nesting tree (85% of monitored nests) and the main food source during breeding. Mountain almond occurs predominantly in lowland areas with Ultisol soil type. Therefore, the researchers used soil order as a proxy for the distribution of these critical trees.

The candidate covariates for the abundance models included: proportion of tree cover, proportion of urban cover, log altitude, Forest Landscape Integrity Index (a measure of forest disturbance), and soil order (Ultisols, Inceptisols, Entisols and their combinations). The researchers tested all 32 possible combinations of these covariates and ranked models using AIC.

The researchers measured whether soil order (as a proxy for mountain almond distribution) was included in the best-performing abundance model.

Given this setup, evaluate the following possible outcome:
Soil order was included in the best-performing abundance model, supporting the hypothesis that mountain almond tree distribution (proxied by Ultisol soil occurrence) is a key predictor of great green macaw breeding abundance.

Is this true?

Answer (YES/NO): NO